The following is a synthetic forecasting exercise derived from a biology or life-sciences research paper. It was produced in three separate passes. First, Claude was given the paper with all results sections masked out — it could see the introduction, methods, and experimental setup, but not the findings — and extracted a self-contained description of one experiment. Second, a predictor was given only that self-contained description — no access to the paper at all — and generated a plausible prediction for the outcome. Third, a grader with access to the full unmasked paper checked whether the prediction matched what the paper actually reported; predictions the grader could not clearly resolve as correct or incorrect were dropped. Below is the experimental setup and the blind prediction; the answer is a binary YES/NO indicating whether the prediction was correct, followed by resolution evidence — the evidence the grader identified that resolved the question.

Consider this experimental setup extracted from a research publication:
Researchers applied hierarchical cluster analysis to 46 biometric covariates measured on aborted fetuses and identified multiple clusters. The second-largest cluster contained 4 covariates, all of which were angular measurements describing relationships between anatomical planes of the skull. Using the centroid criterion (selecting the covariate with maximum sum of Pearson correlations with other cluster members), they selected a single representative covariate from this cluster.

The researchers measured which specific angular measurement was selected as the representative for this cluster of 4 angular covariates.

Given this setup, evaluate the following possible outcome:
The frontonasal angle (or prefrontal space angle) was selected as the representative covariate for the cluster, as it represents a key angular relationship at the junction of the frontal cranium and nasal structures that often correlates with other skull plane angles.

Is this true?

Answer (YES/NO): NO